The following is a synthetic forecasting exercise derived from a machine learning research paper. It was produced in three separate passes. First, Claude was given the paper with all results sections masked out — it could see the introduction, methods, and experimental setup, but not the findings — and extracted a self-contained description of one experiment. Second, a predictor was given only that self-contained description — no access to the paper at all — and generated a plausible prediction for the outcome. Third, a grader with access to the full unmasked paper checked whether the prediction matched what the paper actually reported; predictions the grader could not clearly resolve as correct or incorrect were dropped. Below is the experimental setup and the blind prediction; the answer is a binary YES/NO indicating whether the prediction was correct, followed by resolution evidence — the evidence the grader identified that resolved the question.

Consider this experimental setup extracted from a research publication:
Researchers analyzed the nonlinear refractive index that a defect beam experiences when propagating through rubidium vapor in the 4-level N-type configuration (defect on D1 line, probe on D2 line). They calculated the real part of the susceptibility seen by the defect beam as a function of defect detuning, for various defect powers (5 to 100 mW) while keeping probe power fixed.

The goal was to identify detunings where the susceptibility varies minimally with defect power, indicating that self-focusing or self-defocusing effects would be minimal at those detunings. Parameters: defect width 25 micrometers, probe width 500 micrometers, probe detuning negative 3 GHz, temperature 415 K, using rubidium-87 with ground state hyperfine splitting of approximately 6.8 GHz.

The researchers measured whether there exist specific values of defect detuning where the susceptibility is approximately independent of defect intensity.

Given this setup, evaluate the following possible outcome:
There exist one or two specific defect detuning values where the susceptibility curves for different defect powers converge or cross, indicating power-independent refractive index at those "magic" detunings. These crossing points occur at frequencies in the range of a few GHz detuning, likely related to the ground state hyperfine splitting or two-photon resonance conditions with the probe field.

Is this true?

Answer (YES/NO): NO